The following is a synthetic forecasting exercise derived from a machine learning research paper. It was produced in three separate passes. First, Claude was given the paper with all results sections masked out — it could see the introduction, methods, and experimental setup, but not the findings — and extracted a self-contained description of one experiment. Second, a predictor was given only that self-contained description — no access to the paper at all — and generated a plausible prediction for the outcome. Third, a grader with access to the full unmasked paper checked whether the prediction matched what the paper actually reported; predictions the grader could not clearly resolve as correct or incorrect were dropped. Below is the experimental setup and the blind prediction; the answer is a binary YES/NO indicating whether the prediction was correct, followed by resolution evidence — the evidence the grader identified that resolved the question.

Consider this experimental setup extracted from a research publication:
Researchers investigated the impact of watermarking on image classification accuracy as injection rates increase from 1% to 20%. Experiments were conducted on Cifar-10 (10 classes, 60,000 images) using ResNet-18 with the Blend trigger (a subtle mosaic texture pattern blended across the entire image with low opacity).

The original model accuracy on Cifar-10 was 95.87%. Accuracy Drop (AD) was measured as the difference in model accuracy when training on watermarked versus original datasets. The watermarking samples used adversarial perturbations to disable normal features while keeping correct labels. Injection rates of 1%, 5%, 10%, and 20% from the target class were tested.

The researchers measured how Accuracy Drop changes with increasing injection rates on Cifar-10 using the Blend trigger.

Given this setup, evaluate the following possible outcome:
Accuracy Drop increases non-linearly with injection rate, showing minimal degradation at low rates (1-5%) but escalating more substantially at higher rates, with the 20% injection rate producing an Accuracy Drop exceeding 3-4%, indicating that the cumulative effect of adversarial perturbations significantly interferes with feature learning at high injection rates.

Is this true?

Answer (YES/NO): NO